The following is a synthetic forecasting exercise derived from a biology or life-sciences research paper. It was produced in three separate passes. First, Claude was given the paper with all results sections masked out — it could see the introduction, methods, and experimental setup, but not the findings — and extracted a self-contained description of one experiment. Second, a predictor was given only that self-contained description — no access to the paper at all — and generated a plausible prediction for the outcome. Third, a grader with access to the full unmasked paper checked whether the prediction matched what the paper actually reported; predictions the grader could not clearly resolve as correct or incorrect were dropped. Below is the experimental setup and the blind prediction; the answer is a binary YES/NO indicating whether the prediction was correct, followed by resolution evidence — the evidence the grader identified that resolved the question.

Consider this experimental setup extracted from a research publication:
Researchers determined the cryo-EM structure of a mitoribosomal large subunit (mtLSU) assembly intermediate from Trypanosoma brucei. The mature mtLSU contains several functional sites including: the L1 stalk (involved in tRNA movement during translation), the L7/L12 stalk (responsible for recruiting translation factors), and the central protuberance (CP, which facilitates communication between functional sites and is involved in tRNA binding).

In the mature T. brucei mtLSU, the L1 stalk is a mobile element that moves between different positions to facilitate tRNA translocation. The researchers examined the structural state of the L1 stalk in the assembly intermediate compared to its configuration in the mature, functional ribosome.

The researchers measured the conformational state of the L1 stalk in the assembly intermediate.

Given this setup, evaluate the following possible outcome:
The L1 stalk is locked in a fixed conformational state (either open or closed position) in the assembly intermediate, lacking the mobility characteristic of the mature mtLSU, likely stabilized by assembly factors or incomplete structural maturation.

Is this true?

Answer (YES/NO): YES